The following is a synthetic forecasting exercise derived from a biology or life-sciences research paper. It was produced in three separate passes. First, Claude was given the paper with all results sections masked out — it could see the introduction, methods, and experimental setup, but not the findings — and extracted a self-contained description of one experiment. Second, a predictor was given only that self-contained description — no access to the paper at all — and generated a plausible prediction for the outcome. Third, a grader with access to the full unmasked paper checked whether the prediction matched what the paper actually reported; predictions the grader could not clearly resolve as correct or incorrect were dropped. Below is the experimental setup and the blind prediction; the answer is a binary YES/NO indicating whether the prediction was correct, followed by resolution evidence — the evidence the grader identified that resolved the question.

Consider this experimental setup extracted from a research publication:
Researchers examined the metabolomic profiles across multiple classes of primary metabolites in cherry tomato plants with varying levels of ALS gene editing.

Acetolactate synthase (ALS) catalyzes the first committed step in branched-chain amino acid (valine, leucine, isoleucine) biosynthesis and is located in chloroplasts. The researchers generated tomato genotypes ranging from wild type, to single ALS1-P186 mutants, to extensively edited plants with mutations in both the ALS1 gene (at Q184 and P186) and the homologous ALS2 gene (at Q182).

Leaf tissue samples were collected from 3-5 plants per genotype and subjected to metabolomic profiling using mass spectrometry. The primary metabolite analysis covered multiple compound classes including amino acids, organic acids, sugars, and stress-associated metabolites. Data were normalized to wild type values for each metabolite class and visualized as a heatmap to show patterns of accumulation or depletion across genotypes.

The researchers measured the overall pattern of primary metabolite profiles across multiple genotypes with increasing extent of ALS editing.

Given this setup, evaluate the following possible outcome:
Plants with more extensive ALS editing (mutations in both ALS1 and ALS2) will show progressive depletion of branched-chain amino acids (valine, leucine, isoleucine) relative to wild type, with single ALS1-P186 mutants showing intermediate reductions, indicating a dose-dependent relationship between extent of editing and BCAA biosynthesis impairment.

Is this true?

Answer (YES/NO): NO